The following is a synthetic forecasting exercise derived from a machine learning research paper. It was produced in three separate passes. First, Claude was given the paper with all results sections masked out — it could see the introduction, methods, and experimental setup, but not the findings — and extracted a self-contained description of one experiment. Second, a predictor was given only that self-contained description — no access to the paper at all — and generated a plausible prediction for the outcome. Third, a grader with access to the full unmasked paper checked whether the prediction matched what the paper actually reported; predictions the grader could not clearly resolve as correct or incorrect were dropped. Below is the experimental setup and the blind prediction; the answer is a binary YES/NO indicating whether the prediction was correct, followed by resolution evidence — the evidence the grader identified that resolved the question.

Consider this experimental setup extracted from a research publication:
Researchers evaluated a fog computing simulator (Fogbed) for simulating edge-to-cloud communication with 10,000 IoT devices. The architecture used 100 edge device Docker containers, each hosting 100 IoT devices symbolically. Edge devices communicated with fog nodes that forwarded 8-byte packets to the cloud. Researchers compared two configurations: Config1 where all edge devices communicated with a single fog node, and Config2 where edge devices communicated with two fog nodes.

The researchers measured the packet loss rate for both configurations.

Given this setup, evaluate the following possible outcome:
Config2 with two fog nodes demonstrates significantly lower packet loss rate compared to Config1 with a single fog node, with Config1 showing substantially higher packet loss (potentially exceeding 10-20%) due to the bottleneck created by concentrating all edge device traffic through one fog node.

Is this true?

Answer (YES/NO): YES